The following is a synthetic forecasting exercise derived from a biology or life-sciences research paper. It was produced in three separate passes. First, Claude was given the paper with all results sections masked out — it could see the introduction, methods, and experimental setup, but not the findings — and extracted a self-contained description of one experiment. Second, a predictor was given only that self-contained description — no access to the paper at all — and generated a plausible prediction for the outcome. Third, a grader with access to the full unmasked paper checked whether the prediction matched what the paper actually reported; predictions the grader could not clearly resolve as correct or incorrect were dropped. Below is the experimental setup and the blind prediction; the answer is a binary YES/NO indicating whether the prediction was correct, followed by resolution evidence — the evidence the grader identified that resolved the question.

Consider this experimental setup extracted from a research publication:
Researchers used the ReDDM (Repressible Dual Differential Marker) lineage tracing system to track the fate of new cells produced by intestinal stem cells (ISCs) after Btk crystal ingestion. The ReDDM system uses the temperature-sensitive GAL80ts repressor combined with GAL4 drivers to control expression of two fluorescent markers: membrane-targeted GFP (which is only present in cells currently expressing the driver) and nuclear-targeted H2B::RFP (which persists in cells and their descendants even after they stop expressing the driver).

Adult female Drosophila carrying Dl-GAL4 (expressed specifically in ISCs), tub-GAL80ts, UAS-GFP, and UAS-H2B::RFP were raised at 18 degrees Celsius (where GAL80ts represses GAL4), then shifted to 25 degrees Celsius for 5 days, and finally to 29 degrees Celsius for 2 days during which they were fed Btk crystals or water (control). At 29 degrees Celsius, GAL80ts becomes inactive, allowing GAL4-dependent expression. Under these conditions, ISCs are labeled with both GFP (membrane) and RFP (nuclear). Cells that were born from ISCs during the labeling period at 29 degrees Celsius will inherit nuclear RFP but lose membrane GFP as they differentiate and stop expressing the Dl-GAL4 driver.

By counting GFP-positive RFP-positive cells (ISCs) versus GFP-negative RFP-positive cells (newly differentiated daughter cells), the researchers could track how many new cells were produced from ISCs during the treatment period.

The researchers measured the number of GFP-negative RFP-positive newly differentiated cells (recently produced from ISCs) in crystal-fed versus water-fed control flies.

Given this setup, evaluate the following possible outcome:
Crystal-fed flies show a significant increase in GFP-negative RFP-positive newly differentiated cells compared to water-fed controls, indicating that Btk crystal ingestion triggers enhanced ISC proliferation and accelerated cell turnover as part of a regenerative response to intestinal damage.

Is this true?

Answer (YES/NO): YES